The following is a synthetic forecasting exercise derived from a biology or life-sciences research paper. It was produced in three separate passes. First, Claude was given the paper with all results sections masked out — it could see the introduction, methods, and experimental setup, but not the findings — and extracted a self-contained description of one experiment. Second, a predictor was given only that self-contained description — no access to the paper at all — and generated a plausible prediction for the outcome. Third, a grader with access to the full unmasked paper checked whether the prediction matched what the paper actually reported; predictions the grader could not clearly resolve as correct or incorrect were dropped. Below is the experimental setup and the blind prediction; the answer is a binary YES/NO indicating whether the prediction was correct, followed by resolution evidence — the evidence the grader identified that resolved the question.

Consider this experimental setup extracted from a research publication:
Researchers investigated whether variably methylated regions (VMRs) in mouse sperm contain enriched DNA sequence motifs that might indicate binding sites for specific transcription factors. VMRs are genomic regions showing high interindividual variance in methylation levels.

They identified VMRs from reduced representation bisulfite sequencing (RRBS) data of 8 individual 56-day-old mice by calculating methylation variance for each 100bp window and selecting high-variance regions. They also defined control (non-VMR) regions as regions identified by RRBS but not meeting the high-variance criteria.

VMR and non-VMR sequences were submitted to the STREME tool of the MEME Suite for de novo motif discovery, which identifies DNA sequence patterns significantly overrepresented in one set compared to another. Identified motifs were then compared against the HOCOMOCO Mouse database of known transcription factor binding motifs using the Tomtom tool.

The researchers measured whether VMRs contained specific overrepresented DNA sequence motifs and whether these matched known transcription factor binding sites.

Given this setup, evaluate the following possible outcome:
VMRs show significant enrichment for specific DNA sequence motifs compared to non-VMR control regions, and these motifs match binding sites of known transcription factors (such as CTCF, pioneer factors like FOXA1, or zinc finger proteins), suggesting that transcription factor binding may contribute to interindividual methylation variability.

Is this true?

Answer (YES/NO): NO